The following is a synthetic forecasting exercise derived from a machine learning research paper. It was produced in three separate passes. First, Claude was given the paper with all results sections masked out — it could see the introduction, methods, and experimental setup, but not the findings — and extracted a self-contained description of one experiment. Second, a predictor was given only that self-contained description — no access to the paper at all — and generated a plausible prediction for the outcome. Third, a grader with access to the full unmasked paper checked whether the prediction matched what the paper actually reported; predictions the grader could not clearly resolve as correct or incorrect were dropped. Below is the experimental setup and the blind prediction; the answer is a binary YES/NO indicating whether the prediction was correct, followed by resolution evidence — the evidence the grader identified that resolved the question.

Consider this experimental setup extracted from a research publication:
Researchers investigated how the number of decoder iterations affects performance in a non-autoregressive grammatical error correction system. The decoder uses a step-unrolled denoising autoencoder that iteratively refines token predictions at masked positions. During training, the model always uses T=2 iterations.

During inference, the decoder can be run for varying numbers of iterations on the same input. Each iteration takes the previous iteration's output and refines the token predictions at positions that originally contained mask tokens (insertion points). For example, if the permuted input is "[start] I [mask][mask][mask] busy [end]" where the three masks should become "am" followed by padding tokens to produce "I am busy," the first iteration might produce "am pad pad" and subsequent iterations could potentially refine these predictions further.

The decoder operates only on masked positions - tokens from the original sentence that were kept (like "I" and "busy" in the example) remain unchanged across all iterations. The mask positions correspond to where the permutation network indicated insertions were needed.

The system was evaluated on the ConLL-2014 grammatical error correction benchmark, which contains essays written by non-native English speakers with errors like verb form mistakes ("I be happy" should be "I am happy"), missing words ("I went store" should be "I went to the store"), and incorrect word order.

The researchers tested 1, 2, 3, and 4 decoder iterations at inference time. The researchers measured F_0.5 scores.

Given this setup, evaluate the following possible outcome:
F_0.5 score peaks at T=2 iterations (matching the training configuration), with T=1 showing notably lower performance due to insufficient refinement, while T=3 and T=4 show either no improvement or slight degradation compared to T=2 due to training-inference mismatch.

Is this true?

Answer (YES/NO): YES